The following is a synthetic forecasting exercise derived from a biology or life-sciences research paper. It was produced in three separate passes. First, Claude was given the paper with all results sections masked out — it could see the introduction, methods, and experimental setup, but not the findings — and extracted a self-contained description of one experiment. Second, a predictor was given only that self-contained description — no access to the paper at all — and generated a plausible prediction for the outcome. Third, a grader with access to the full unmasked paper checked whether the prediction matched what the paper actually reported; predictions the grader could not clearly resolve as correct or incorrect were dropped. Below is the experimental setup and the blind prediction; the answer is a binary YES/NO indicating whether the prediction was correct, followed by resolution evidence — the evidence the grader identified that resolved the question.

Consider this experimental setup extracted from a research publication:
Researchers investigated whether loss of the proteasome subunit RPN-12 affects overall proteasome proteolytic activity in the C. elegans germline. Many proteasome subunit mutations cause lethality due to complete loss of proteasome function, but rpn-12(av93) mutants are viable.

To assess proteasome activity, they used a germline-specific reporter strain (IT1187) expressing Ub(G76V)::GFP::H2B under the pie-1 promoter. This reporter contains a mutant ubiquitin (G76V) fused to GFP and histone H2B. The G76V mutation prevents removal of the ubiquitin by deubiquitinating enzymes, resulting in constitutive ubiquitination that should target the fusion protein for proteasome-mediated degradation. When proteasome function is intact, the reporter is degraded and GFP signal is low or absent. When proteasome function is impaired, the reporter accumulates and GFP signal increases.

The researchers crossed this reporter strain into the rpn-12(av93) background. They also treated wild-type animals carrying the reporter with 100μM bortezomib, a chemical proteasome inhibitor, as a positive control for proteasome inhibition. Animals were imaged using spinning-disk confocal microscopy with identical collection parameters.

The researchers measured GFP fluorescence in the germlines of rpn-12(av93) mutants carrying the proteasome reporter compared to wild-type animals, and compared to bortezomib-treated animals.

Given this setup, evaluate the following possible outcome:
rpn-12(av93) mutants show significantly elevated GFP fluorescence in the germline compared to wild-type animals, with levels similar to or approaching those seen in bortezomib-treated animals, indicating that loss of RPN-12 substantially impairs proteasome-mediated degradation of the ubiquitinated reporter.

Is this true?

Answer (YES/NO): NO